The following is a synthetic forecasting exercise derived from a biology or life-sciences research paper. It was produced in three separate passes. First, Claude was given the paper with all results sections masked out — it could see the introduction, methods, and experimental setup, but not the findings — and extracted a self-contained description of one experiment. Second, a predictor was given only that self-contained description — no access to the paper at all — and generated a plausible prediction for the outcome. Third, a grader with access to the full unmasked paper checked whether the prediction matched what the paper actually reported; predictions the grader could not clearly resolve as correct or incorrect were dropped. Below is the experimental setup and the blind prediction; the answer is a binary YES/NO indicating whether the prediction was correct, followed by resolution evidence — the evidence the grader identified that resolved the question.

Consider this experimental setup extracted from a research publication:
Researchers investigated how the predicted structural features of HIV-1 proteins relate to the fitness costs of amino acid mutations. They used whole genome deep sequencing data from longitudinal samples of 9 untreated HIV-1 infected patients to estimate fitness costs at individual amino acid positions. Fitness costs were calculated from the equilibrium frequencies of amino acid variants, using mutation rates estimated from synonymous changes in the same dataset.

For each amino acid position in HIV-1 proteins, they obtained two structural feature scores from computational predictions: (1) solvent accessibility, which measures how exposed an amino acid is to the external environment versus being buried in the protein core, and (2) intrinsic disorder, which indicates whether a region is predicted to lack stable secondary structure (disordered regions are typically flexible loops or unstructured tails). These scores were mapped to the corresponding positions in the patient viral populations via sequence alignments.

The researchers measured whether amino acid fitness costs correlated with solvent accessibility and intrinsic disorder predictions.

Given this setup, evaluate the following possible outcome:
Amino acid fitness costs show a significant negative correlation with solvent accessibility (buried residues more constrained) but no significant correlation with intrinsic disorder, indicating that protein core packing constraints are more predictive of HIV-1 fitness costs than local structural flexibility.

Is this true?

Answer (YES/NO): NO